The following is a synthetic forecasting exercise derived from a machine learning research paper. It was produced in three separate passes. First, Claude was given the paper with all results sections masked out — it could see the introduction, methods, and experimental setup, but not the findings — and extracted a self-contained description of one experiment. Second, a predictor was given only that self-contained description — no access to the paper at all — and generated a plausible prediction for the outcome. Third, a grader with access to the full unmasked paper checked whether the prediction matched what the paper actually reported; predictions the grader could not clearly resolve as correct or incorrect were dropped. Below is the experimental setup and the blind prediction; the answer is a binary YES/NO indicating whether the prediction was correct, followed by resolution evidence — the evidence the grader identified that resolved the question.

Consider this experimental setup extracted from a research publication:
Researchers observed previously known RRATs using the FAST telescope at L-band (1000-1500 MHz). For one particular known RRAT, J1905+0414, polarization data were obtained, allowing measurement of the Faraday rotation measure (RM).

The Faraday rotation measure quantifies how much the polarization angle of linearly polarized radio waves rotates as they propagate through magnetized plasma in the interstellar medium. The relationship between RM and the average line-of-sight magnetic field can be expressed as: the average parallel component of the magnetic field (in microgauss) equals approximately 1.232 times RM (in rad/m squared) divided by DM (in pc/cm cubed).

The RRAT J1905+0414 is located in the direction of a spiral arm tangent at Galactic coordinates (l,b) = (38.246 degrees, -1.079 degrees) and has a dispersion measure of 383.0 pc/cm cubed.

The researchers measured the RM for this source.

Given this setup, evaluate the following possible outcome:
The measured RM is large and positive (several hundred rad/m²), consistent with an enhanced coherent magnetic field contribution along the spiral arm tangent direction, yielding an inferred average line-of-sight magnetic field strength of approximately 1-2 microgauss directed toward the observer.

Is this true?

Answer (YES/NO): NO